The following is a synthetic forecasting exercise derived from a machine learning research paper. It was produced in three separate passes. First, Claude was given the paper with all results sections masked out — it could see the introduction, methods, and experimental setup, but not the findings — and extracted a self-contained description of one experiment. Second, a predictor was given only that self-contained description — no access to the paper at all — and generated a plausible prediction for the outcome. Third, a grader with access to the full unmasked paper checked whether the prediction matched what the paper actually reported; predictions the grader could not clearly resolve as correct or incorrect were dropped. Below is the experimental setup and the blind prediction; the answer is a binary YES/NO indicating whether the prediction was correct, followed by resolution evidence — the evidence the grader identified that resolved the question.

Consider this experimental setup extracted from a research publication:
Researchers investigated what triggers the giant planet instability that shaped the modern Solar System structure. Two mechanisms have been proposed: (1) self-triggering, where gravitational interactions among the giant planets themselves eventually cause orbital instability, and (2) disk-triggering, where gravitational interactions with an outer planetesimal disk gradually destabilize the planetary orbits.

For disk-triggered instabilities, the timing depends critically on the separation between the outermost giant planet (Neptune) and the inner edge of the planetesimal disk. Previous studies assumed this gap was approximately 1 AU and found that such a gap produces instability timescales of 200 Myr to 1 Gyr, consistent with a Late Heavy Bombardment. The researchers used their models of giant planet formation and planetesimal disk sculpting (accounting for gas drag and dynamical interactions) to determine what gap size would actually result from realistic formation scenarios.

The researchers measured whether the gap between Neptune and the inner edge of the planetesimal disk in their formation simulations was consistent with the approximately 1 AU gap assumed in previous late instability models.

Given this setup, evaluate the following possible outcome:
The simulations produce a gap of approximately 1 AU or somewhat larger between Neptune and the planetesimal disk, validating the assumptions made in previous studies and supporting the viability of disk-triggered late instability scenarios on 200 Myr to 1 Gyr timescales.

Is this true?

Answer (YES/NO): NO